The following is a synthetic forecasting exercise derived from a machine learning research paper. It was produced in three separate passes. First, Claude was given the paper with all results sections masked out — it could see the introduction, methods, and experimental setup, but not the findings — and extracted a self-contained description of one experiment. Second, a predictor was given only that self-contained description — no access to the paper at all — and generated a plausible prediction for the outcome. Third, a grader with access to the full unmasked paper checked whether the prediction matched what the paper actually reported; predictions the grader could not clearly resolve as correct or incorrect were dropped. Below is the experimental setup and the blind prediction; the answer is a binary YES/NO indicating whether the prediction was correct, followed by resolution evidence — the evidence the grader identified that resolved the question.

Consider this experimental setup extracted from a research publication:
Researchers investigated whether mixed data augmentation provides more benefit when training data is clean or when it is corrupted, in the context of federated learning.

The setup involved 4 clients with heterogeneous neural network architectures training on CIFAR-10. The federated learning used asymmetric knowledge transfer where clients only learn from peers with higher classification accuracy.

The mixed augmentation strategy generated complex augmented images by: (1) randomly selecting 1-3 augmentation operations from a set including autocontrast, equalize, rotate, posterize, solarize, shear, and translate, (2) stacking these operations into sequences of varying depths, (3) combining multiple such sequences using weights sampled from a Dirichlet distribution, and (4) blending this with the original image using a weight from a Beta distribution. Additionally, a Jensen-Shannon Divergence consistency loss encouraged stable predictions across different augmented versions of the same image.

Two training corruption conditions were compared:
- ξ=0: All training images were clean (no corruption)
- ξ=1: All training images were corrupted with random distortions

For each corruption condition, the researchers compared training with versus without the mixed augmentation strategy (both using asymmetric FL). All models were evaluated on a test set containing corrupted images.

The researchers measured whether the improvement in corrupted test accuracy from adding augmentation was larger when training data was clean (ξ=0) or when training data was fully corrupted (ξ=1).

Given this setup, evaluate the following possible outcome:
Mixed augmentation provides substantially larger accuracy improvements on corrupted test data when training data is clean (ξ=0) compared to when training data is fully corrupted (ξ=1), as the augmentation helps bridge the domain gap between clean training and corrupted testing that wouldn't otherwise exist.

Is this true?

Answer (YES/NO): YES